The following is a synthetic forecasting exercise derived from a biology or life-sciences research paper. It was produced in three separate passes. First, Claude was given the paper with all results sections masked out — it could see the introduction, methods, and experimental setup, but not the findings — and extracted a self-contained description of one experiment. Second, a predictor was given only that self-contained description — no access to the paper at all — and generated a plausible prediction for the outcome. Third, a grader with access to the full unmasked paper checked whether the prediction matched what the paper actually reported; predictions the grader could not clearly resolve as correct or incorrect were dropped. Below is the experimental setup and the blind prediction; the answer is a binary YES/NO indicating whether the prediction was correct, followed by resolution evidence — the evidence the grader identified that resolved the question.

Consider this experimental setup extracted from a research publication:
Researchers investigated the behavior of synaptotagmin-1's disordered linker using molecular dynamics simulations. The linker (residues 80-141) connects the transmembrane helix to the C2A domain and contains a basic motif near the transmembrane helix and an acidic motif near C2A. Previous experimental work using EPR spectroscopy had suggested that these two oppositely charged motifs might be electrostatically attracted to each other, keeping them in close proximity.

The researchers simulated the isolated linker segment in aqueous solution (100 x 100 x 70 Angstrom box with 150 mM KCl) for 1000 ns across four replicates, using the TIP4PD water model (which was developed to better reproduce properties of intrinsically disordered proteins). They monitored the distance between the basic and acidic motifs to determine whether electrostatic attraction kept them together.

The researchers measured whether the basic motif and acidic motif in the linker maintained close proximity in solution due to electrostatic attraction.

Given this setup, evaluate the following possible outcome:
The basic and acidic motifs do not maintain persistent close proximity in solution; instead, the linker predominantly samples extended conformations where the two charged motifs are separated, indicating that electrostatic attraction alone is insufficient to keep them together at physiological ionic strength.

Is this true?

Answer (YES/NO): NO